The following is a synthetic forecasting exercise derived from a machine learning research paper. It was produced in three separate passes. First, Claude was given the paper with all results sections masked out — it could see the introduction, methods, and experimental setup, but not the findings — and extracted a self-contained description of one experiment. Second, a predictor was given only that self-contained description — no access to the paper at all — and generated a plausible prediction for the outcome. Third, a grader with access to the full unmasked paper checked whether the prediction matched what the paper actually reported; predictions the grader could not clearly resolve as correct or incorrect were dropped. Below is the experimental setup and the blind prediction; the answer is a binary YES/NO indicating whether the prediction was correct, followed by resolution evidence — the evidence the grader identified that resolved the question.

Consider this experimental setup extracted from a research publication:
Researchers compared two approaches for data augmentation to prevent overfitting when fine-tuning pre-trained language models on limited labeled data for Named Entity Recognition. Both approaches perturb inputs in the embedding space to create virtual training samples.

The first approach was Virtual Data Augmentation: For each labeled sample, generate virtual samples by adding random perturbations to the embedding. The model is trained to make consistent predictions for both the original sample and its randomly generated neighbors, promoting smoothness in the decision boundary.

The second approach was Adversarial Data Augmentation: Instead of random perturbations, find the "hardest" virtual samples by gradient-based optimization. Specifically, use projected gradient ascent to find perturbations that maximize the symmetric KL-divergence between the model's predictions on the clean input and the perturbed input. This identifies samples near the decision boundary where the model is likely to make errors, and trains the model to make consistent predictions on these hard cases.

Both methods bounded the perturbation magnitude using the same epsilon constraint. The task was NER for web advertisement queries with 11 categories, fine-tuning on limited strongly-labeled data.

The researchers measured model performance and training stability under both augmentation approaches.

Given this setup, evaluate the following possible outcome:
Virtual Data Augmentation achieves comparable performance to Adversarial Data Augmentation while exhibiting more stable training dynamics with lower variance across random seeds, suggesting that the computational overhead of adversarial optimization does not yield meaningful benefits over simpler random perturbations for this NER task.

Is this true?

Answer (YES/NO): NO